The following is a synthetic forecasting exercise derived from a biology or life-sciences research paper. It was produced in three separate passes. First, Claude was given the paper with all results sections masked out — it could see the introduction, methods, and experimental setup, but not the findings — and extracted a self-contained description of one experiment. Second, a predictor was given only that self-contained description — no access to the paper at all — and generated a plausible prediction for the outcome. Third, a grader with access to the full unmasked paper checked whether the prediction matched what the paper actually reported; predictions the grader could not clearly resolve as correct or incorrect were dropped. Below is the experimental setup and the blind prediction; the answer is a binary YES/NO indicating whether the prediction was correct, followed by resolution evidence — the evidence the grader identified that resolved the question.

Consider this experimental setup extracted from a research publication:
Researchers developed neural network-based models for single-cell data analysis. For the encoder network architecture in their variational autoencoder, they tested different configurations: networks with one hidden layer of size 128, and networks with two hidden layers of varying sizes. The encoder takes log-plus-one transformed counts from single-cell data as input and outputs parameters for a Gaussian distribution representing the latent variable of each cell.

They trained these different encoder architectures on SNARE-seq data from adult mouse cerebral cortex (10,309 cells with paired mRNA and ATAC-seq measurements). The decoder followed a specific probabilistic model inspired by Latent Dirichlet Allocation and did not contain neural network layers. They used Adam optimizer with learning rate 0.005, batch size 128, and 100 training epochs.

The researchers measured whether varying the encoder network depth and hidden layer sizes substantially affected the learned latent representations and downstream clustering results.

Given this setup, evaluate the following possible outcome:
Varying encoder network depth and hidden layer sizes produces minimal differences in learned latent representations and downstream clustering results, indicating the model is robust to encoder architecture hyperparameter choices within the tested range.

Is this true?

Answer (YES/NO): YES